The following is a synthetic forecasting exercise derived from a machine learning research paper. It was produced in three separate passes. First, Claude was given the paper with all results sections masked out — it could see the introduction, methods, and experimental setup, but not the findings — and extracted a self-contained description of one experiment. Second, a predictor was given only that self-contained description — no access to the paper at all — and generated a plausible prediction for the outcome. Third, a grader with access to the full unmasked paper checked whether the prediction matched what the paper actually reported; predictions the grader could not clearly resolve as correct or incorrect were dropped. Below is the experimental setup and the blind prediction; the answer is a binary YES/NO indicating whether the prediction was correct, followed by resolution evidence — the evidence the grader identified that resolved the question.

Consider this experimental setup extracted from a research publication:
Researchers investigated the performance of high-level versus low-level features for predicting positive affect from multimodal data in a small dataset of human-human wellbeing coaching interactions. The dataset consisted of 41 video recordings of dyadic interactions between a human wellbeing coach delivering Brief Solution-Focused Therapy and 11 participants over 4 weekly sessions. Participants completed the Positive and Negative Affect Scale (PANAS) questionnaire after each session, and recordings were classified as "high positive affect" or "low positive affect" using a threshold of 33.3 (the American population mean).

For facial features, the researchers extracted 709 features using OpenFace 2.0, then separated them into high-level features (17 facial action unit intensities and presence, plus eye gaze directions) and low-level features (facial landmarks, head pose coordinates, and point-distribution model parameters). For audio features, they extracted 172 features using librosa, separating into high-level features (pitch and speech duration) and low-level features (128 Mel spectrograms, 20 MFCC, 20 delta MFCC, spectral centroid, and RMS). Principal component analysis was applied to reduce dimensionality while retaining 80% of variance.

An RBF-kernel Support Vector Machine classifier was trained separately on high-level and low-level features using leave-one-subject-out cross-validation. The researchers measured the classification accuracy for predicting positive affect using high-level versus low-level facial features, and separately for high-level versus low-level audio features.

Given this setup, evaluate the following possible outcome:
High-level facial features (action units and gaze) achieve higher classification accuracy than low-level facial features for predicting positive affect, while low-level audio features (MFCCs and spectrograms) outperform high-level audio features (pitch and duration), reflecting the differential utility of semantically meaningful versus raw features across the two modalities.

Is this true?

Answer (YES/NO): NO